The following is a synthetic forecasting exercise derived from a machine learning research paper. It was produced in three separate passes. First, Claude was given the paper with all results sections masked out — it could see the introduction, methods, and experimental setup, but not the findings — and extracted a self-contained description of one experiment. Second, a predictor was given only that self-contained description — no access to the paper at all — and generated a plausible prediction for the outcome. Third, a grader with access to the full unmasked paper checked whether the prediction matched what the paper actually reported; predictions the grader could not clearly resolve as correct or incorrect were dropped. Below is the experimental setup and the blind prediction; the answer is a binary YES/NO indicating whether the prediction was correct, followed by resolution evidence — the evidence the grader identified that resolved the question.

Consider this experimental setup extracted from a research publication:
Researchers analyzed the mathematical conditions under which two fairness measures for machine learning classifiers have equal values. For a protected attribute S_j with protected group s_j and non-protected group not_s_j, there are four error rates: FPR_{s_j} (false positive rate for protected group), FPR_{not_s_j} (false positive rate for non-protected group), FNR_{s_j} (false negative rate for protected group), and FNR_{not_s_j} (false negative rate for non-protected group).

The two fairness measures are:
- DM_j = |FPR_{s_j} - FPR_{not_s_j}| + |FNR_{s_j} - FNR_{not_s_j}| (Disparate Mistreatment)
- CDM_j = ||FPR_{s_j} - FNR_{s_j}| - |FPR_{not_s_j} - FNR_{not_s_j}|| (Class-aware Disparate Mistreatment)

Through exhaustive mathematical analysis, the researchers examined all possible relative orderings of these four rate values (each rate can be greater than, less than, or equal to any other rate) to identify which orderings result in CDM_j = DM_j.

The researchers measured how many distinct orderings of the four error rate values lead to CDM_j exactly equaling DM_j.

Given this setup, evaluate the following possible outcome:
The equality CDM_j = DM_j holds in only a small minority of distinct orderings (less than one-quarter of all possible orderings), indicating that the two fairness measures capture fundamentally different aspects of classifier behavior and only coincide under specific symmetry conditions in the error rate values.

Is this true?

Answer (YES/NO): YES